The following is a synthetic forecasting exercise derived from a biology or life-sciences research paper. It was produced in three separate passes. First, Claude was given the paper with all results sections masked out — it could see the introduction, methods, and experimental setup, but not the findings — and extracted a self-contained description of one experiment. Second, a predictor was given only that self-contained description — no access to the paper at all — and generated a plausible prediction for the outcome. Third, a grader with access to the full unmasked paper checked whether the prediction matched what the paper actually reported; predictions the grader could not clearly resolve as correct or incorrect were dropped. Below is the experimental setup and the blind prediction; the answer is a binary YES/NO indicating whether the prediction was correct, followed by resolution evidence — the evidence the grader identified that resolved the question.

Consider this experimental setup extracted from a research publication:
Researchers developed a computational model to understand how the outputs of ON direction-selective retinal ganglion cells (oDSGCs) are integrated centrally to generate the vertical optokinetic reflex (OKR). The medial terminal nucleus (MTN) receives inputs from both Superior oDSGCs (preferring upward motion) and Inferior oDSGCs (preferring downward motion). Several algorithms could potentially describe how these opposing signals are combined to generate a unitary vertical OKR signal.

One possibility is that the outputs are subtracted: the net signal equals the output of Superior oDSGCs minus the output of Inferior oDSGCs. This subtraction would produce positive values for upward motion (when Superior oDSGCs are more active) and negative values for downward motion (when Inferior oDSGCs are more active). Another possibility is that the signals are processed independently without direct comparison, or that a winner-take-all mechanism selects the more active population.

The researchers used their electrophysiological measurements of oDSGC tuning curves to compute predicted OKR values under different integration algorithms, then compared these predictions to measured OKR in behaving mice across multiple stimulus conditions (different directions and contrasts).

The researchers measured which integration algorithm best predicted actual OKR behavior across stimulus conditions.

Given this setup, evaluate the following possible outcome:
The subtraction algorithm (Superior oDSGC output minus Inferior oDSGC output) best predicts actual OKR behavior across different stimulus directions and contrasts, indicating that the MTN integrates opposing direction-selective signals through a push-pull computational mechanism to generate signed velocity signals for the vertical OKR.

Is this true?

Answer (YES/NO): YES